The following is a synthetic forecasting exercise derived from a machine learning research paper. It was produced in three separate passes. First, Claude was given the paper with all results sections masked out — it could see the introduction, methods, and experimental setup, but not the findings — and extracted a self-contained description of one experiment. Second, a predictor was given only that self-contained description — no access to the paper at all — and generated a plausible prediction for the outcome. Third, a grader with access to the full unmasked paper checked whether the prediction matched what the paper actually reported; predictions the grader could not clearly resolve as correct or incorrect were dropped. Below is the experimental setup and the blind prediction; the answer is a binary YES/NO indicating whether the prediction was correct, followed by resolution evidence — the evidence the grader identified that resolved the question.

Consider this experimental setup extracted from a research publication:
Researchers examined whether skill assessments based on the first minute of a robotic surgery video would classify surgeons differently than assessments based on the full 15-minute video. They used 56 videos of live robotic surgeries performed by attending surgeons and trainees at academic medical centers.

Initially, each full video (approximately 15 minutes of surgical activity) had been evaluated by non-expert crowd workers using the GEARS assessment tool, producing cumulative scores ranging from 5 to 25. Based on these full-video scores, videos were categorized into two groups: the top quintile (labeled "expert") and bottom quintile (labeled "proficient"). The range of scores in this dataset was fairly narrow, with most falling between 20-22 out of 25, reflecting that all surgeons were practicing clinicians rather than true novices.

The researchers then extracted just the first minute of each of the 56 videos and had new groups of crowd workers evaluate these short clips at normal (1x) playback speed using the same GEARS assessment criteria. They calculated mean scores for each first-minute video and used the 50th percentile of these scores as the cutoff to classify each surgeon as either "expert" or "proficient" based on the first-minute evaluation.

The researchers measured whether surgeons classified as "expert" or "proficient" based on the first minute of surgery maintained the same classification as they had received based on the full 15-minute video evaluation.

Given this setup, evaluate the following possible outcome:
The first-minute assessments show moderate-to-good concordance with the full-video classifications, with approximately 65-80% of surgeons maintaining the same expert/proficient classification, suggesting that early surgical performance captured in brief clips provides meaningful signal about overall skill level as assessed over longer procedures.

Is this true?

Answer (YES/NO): NO